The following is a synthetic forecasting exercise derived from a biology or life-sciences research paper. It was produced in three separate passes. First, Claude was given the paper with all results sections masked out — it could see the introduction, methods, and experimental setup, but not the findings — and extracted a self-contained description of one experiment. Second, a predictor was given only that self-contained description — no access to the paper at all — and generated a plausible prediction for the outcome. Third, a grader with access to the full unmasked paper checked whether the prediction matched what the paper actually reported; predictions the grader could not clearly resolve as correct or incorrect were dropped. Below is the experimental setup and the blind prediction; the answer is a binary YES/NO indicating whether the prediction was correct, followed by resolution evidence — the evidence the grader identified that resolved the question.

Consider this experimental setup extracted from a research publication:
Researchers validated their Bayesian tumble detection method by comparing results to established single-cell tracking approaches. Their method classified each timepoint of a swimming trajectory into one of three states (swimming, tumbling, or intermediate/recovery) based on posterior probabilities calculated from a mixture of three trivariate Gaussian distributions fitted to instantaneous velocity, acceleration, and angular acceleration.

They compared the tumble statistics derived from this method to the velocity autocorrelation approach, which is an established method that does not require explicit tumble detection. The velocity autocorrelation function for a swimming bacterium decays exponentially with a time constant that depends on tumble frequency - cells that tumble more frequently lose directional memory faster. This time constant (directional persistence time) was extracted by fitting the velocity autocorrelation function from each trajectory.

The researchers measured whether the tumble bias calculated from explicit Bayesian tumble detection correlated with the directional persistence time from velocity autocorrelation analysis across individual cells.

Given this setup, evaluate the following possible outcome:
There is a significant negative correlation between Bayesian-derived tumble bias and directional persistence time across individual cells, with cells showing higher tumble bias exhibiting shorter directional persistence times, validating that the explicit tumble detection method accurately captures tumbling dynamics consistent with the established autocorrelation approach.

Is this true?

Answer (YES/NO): YES